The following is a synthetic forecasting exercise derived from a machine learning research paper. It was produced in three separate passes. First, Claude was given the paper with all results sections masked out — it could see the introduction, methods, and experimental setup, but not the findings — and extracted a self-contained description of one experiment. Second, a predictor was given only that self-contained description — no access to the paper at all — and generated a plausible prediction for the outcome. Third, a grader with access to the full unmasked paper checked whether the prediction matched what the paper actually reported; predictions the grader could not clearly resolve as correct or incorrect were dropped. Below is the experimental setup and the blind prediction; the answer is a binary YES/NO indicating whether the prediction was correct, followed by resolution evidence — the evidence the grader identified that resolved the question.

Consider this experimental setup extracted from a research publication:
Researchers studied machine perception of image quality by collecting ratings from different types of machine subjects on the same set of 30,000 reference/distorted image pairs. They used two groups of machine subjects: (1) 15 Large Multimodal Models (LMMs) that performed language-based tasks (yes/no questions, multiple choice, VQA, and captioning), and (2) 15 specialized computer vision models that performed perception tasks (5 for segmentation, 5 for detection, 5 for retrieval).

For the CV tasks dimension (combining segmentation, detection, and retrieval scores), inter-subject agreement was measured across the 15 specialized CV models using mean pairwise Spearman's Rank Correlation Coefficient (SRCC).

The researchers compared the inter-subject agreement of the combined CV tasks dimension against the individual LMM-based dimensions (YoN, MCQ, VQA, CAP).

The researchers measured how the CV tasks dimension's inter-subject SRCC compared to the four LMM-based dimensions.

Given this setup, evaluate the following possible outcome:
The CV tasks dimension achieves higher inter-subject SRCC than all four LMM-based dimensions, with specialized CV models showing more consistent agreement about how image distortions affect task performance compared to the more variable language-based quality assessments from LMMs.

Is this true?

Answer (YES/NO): NO